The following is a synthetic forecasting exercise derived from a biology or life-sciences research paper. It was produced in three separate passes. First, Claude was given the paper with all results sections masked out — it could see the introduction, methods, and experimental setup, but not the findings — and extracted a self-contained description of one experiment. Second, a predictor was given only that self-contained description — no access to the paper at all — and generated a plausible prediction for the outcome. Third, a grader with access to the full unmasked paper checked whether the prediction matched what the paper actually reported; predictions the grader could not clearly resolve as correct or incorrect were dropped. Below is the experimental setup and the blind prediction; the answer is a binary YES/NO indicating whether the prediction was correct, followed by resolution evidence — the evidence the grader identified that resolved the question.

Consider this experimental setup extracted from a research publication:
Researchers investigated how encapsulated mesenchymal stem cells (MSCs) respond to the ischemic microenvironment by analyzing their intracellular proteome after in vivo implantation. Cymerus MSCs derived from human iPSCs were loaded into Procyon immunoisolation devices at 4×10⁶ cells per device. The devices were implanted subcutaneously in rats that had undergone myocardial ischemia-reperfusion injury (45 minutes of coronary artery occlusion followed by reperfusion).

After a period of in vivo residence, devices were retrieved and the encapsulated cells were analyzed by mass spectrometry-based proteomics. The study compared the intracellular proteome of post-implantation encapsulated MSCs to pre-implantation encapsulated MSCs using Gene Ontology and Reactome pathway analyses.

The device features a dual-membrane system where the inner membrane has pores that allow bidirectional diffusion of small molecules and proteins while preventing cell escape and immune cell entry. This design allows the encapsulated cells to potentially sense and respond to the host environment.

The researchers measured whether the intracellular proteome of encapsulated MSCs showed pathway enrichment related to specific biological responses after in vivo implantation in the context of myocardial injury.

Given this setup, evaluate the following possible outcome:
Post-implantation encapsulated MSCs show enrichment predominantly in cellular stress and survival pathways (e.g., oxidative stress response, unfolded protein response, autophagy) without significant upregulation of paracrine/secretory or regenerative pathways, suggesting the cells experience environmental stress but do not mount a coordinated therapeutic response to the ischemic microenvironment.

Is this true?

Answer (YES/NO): NO